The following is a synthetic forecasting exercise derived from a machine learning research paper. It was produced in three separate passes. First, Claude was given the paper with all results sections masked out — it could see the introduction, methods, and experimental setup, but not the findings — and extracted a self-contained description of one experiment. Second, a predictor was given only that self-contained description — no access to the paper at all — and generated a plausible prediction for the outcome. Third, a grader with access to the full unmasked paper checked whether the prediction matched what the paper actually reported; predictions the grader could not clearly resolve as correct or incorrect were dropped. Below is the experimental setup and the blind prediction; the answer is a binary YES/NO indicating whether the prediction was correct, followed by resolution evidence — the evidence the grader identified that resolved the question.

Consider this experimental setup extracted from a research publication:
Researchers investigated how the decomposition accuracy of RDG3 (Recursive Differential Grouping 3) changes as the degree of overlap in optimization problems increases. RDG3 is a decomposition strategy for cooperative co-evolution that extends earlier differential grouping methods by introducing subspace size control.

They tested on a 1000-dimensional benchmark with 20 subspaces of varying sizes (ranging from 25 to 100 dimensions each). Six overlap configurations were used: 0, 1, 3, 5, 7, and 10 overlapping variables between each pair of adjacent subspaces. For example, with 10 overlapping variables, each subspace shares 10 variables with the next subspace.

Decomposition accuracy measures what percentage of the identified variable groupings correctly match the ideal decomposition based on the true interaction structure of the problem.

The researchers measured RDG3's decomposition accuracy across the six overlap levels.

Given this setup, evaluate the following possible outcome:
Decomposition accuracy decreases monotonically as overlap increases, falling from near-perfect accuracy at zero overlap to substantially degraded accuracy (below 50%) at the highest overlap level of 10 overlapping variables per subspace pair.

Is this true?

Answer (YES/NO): NO